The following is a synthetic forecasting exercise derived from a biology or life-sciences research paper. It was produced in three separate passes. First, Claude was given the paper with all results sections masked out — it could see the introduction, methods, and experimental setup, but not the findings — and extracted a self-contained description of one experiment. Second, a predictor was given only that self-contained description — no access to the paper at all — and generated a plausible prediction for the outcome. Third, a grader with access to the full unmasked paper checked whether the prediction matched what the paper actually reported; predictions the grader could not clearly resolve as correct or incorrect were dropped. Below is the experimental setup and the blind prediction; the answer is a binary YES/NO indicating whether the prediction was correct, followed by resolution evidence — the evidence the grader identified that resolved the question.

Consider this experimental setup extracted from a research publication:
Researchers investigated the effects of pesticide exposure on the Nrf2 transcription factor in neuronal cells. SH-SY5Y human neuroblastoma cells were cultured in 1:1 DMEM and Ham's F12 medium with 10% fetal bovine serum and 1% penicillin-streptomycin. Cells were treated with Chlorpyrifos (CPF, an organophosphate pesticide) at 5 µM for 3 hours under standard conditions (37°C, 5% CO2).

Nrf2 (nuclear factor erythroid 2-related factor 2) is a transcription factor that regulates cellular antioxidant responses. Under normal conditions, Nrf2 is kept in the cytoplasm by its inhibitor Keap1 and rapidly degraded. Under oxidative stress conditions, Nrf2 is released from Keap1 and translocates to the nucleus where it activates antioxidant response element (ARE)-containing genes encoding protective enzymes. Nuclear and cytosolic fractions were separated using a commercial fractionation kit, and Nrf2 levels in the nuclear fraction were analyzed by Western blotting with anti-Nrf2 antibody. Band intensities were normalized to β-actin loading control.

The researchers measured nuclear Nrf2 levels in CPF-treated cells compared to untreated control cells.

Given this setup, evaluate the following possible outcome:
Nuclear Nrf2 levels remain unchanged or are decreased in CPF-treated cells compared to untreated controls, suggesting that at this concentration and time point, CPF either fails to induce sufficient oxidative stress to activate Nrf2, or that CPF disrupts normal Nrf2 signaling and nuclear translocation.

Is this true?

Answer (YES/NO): YES